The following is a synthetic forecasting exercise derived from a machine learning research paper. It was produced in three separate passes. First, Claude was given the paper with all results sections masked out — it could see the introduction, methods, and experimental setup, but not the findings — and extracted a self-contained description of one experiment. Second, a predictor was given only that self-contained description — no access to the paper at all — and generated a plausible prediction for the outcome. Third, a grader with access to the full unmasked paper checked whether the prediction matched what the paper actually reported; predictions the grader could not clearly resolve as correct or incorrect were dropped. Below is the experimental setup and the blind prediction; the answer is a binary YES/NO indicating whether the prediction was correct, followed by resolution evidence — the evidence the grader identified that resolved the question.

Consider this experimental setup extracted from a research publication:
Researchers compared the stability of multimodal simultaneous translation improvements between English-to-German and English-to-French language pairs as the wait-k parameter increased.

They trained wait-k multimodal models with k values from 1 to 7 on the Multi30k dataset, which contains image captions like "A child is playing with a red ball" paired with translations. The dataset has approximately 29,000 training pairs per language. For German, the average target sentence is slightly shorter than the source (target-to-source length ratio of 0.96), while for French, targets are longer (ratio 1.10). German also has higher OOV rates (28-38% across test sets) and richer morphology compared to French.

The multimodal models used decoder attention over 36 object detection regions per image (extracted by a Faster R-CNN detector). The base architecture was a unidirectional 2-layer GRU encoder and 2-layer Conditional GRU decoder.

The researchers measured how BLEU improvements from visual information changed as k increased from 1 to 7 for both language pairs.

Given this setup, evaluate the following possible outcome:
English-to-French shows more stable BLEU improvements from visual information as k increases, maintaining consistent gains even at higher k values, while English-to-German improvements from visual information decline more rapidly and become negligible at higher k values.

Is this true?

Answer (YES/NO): YES